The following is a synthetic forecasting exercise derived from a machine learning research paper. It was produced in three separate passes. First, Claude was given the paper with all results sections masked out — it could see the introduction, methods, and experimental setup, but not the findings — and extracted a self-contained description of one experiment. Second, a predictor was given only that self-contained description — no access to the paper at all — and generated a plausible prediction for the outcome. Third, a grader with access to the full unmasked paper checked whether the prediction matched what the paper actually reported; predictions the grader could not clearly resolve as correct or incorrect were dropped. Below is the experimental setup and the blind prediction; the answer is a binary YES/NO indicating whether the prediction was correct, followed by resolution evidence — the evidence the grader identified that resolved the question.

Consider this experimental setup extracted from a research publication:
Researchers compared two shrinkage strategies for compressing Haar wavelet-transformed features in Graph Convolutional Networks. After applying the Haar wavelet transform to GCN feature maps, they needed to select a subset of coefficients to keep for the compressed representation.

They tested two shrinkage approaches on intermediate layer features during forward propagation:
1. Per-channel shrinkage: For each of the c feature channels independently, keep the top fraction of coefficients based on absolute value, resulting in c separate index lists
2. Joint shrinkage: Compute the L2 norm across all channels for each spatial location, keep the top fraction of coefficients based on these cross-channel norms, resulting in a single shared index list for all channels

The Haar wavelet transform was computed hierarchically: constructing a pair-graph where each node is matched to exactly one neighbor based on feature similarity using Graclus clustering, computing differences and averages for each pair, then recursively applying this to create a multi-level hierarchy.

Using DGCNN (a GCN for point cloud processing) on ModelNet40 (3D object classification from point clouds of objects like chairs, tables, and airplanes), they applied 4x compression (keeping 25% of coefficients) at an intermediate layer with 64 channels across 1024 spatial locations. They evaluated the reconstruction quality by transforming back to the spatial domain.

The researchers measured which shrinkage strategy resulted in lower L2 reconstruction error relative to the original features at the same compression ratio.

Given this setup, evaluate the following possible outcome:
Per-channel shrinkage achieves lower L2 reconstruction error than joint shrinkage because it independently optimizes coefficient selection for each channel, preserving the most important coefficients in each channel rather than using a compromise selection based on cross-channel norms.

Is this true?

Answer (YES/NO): YES